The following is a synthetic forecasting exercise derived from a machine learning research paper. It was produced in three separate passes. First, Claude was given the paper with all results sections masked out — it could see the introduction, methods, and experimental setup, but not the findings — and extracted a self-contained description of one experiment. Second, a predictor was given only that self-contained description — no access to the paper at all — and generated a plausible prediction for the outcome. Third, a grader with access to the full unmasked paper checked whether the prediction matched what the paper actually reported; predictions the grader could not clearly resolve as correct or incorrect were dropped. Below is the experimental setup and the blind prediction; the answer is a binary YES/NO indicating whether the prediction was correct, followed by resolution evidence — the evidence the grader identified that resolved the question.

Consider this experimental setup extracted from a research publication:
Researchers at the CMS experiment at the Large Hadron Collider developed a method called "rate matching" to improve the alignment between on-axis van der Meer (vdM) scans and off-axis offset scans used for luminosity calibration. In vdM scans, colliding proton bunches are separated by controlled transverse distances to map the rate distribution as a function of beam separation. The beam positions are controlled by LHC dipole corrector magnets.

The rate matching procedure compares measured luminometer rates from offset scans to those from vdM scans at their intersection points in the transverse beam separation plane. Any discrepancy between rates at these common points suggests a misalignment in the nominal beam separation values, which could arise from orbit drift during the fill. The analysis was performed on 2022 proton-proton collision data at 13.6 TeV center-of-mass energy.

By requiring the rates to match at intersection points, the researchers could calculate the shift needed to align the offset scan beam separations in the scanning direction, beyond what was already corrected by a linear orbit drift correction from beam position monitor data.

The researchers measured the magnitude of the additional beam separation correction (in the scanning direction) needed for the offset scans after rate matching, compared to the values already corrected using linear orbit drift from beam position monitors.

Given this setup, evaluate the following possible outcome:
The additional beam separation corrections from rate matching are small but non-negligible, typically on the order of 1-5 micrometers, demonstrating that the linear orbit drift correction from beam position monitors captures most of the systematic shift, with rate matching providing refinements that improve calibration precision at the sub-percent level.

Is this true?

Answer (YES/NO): YES